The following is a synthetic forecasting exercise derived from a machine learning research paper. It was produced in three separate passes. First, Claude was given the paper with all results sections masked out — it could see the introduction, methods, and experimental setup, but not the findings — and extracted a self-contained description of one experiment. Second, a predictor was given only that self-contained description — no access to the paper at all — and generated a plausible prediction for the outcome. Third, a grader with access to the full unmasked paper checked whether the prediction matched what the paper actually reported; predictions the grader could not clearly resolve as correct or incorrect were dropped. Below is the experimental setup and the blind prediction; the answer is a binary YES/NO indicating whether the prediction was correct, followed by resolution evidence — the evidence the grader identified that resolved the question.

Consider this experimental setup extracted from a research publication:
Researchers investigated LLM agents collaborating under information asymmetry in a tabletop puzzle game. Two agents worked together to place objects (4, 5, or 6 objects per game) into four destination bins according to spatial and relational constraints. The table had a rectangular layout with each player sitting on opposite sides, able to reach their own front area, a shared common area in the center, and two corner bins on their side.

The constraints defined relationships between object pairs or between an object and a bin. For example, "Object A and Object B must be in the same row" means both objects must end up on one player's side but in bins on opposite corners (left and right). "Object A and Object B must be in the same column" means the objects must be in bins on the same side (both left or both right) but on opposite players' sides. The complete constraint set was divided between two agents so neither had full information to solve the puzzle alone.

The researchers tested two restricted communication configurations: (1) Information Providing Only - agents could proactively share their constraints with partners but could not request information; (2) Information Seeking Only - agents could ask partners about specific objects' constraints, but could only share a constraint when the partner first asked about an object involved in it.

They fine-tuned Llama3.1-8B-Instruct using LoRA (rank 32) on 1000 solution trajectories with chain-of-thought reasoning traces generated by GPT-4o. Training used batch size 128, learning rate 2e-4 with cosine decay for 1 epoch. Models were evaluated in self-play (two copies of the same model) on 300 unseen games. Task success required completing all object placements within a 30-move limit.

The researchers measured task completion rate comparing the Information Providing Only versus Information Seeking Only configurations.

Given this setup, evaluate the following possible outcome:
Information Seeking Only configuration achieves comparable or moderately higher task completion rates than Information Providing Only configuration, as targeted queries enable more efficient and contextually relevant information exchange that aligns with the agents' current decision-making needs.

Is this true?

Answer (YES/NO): YES